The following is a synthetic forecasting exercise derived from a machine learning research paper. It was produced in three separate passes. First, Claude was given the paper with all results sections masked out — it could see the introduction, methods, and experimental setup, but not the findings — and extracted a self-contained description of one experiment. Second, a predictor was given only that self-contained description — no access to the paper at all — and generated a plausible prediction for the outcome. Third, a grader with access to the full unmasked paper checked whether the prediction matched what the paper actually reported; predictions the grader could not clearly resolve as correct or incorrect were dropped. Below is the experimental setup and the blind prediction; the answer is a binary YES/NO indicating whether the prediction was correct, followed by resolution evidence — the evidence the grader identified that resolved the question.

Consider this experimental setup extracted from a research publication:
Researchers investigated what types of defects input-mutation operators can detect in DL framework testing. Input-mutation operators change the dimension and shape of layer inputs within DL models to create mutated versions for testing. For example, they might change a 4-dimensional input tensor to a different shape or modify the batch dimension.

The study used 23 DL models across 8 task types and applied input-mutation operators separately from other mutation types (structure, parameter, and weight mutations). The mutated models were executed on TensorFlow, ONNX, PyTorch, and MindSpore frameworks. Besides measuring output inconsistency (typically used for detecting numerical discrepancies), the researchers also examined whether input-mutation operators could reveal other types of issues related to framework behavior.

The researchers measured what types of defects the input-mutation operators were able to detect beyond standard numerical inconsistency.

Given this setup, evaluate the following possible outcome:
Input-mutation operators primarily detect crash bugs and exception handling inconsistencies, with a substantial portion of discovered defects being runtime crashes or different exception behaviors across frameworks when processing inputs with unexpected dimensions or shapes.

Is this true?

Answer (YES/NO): NO